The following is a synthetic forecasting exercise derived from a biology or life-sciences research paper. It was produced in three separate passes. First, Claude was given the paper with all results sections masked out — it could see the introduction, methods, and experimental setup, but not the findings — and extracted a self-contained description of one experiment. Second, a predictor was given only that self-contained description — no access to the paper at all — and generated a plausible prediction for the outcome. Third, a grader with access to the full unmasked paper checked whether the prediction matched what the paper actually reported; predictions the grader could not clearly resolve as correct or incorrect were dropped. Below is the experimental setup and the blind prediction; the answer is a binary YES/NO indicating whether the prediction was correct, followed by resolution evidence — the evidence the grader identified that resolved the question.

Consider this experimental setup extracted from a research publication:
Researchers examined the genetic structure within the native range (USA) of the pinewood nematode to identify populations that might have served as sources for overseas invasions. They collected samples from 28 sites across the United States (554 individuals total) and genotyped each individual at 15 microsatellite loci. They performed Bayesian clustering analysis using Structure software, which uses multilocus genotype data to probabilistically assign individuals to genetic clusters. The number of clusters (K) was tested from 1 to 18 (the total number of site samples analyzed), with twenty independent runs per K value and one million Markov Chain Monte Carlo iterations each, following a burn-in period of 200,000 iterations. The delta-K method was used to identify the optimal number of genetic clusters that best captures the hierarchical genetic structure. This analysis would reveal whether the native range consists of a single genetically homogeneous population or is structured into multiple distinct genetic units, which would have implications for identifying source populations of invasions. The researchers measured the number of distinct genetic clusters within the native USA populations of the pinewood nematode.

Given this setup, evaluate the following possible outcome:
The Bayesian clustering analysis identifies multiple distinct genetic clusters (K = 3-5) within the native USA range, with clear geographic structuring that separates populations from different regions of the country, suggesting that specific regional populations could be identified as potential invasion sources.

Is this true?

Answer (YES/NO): NO